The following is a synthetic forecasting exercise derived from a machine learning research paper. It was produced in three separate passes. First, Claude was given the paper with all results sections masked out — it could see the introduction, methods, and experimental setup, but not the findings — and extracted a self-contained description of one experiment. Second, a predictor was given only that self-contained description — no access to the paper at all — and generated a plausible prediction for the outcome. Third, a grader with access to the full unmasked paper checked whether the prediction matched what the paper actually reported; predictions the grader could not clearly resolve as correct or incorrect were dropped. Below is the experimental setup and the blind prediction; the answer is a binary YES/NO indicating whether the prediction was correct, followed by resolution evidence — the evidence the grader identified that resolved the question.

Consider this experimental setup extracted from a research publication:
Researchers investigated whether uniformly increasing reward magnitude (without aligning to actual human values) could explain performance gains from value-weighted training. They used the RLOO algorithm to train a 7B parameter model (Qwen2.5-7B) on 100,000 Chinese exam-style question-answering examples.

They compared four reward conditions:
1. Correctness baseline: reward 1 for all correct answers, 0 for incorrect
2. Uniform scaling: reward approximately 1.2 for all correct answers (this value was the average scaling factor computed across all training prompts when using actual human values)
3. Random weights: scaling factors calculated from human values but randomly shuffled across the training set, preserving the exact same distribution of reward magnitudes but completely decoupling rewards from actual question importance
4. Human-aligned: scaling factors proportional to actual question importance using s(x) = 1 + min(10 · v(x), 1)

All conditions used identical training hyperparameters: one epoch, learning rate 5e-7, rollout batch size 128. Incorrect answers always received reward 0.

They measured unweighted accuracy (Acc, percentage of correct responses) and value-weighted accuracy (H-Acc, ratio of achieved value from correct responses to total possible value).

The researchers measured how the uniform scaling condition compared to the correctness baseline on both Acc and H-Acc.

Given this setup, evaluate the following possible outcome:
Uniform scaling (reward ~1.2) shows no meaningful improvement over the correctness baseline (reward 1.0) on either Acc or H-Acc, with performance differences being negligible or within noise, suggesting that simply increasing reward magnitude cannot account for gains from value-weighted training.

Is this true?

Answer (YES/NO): NO